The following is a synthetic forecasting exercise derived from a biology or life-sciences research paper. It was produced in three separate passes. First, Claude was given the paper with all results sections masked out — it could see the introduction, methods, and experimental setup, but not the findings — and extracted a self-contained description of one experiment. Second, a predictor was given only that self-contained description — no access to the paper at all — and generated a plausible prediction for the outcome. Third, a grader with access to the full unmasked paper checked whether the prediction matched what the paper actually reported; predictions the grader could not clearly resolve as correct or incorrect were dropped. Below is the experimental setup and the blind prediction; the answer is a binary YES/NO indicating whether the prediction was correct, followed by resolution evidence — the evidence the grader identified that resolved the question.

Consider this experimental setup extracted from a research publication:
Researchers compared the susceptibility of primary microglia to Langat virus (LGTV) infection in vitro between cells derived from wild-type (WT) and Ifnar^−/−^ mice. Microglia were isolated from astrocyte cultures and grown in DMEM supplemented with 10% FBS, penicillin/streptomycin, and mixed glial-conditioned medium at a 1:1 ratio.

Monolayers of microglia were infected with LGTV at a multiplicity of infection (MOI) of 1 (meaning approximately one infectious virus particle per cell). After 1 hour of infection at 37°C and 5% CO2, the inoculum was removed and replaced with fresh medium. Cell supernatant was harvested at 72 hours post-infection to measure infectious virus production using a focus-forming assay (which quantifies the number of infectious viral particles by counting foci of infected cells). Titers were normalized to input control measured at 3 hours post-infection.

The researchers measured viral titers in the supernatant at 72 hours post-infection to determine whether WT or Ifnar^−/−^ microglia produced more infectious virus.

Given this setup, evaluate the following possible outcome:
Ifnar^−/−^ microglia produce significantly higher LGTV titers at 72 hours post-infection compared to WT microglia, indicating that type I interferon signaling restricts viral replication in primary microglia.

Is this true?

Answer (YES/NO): NO